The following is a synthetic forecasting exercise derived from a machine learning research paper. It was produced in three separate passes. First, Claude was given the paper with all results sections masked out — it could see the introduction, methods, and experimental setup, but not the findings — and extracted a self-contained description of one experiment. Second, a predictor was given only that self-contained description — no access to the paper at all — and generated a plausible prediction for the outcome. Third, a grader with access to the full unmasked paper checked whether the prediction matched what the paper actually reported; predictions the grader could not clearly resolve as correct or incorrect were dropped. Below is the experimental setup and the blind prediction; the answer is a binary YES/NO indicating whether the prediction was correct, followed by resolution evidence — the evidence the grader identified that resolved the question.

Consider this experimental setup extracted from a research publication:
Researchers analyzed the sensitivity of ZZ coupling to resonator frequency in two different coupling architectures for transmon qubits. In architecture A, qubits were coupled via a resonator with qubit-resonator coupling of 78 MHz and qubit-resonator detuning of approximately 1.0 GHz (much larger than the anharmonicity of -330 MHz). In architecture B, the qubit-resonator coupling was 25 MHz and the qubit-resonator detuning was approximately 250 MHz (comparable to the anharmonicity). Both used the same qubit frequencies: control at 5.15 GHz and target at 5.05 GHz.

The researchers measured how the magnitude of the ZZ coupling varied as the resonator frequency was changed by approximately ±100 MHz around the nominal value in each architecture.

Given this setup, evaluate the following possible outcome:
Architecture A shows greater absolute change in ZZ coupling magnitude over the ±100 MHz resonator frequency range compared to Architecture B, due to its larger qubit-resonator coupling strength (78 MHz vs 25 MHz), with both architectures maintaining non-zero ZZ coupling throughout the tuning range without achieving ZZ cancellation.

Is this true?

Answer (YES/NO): NO